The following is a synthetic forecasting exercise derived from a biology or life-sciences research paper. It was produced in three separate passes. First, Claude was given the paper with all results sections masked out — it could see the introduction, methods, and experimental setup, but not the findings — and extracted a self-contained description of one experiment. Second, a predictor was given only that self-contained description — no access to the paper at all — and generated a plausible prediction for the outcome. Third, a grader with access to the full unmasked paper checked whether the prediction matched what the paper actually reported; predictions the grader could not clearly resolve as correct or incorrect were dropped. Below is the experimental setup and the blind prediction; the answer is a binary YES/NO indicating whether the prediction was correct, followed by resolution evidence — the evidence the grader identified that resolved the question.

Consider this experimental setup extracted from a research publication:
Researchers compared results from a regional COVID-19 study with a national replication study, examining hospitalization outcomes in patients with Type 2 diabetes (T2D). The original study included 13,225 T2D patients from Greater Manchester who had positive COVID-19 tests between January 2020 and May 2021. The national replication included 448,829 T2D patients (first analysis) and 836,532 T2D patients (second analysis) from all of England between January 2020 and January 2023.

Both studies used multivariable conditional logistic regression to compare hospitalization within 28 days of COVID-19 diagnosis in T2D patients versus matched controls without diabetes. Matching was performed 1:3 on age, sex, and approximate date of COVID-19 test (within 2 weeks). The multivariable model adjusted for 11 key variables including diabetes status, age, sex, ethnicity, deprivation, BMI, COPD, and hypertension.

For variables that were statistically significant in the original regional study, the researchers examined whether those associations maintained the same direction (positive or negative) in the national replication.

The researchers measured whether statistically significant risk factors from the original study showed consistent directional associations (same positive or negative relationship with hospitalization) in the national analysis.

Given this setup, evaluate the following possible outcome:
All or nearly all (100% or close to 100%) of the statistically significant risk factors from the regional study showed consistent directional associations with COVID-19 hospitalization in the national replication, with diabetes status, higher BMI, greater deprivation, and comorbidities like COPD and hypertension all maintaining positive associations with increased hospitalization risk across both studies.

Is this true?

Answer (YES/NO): YES